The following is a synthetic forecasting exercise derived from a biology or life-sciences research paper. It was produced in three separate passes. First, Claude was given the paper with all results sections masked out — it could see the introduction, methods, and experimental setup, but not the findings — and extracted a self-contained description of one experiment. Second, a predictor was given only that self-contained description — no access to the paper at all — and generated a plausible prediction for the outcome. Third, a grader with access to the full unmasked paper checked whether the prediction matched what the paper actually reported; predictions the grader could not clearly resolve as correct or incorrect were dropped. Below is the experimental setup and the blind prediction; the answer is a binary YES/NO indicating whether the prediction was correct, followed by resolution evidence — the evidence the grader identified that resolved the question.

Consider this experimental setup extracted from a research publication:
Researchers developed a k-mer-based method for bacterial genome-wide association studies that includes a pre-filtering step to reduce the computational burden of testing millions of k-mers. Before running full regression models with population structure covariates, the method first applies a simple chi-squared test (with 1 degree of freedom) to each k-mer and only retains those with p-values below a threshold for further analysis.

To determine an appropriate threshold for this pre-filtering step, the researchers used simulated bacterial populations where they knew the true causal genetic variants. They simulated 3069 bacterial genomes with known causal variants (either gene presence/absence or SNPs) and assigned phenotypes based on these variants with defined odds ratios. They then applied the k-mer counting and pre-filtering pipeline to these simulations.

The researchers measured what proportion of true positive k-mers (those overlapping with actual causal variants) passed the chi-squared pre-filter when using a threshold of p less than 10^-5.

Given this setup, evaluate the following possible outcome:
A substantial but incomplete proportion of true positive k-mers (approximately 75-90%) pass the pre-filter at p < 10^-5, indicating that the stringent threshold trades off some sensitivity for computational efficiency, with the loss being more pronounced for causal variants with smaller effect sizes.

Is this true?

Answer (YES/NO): NO